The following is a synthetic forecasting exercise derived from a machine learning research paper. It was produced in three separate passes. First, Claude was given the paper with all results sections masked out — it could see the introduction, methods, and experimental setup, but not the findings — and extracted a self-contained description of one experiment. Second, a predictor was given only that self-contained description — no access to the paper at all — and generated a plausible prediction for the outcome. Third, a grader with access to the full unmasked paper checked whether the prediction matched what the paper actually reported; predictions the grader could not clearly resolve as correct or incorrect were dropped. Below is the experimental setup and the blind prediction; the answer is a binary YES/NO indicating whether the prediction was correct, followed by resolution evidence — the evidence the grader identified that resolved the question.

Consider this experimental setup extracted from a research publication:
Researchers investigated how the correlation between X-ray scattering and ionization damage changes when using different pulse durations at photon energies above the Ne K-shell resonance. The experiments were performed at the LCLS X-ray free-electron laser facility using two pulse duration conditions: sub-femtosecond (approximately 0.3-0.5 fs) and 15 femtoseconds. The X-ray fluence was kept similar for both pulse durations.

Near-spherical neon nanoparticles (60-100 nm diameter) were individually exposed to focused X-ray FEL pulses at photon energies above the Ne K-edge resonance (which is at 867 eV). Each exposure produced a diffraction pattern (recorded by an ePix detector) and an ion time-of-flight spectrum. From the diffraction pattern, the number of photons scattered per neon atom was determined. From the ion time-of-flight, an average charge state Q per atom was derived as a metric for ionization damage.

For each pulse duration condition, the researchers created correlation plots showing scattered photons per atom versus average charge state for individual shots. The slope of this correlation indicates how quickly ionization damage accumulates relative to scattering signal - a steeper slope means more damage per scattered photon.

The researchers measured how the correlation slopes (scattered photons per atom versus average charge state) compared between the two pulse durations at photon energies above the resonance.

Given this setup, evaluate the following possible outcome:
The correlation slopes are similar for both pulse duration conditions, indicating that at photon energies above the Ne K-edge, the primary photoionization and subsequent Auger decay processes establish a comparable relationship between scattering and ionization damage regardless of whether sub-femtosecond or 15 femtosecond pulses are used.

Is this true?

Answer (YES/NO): YES